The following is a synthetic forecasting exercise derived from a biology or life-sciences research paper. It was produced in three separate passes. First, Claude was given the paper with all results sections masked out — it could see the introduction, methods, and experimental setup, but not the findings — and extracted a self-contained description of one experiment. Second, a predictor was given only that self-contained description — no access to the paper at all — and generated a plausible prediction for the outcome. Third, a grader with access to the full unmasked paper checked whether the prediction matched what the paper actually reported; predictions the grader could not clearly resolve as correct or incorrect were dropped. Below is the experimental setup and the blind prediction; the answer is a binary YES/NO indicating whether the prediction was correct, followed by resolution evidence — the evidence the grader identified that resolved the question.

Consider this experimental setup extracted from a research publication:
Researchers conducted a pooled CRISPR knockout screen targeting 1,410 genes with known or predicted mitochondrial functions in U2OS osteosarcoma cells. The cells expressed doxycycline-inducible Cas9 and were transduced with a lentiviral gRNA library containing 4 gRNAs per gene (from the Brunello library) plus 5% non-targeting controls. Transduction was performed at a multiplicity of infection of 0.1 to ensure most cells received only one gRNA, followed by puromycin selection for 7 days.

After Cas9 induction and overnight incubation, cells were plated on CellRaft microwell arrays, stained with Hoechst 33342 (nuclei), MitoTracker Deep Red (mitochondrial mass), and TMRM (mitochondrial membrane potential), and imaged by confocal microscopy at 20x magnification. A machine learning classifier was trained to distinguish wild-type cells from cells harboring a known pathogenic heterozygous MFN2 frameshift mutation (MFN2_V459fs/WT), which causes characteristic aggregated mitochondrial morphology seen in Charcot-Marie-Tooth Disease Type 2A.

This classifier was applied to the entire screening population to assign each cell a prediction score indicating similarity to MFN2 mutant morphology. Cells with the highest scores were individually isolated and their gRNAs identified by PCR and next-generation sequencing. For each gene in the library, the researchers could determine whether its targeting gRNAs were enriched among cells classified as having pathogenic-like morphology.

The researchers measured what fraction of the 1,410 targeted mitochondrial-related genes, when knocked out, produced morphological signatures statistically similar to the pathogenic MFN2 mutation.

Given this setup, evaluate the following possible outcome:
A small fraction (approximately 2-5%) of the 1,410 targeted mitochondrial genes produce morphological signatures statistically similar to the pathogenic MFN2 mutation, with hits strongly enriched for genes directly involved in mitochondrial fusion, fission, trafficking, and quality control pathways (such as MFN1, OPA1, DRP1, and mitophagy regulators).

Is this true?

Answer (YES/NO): NO